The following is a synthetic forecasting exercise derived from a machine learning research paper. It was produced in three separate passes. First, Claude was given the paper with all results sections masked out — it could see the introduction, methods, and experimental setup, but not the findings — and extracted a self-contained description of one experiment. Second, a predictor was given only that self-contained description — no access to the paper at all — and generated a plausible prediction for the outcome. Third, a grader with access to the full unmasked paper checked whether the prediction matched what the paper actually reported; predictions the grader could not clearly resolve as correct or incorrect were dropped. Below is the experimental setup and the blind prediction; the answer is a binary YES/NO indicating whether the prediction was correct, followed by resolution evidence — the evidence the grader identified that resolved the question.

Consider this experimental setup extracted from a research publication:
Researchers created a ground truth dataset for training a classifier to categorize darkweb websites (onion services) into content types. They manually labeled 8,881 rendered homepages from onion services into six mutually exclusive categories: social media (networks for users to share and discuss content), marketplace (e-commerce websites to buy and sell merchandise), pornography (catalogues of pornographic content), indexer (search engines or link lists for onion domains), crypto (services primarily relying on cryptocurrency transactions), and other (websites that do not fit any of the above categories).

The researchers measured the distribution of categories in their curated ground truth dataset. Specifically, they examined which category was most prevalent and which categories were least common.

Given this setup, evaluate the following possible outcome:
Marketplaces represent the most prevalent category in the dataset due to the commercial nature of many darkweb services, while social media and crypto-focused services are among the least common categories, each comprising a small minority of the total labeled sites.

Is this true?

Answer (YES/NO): NO